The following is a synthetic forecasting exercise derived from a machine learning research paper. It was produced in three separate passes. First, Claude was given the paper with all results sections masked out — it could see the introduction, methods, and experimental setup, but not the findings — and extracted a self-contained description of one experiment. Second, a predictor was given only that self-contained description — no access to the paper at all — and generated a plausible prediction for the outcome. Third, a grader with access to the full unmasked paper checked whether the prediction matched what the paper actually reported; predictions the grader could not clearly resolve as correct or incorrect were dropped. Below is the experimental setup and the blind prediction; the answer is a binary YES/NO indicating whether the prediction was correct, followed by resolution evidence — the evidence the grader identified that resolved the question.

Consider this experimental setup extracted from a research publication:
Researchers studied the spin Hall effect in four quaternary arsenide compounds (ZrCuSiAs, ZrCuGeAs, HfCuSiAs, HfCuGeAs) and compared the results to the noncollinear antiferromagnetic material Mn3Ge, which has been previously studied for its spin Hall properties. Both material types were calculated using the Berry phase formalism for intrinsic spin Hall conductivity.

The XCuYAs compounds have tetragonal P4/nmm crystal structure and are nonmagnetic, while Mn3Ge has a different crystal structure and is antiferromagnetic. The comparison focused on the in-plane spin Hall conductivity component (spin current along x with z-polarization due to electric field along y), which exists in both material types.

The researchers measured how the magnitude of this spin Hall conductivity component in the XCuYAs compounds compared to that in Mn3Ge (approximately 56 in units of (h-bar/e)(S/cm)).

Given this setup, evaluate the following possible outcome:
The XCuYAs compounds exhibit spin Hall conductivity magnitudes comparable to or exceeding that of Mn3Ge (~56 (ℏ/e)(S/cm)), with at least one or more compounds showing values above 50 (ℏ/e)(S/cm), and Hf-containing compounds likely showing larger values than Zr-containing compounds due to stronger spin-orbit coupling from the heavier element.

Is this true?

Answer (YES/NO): YES